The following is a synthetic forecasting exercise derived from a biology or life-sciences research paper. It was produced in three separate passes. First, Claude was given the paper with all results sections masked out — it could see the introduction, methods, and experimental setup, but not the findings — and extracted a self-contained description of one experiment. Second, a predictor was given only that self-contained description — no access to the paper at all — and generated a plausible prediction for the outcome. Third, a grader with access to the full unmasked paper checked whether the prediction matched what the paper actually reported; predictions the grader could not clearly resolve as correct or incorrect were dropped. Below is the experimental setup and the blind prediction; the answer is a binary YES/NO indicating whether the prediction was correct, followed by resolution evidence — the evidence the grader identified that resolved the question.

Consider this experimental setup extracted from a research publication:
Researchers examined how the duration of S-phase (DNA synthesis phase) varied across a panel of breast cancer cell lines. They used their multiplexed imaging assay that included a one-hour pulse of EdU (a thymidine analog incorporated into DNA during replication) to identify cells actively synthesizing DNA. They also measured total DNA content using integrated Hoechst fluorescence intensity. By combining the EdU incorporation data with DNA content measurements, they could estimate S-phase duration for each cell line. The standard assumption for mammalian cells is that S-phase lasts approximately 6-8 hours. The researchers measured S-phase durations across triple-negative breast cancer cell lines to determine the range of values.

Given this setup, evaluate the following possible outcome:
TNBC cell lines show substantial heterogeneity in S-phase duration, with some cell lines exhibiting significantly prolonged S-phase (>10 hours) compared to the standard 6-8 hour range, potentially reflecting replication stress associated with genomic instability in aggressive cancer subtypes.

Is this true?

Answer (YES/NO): YES